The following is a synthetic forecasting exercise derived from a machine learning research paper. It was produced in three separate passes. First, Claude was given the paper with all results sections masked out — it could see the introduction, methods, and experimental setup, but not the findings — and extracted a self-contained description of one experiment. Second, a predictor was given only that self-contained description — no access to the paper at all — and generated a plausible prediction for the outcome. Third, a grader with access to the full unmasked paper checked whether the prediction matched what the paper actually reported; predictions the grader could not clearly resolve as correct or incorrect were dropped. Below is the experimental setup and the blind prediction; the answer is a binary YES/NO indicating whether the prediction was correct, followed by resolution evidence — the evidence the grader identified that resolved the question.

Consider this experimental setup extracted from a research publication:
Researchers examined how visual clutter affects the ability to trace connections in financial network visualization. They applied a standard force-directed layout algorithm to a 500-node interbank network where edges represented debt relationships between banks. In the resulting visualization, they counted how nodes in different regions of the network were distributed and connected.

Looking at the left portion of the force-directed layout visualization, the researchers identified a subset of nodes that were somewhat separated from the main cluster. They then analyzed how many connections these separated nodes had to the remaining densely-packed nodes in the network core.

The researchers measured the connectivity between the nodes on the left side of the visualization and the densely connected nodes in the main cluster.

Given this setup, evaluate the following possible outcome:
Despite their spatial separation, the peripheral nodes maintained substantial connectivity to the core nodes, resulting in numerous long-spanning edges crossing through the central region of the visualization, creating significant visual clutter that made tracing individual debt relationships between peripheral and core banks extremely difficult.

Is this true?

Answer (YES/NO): YES